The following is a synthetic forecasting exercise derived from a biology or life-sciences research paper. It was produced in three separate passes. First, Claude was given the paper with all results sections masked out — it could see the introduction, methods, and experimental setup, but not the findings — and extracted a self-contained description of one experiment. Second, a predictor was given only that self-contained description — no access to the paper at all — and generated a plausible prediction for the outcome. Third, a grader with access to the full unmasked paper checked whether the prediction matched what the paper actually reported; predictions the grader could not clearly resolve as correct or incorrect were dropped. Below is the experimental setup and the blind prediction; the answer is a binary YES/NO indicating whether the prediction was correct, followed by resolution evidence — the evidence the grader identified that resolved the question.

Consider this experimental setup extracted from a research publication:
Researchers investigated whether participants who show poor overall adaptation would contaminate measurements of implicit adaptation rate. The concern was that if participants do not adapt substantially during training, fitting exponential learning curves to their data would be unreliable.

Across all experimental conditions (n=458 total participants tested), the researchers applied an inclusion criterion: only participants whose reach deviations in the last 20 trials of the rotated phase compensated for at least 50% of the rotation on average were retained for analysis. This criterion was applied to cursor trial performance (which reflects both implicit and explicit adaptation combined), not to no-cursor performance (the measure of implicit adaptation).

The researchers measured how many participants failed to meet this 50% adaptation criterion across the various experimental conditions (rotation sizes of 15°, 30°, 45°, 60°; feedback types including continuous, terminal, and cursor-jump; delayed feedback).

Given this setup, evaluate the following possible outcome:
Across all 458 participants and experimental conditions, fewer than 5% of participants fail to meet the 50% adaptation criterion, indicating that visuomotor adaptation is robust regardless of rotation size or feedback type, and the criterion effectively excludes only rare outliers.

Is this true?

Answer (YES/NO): NO